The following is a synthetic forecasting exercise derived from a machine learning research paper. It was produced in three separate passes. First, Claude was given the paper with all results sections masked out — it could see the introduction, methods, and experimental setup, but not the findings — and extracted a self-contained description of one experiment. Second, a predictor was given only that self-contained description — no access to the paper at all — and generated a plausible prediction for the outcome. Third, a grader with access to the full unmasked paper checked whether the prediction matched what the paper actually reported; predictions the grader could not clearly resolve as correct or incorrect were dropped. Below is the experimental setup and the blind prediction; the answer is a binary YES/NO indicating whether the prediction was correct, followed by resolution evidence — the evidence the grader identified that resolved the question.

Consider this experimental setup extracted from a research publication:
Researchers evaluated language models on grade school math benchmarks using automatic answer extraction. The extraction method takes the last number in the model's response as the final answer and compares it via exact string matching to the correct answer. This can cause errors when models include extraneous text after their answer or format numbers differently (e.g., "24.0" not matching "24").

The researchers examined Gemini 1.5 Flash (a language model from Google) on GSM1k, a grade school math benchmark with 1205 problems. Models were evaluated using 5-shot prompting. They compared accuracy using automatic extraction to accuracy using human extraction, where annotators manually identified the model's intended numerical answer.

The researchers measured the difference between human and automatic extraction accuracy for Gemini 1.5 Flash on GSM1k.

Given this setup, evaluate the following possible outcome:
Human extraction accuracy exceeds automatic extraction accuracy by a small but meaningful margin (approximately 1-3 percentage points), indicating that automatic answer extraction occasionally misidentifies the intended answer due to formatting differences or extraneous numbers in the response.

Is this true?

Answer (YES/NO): NO